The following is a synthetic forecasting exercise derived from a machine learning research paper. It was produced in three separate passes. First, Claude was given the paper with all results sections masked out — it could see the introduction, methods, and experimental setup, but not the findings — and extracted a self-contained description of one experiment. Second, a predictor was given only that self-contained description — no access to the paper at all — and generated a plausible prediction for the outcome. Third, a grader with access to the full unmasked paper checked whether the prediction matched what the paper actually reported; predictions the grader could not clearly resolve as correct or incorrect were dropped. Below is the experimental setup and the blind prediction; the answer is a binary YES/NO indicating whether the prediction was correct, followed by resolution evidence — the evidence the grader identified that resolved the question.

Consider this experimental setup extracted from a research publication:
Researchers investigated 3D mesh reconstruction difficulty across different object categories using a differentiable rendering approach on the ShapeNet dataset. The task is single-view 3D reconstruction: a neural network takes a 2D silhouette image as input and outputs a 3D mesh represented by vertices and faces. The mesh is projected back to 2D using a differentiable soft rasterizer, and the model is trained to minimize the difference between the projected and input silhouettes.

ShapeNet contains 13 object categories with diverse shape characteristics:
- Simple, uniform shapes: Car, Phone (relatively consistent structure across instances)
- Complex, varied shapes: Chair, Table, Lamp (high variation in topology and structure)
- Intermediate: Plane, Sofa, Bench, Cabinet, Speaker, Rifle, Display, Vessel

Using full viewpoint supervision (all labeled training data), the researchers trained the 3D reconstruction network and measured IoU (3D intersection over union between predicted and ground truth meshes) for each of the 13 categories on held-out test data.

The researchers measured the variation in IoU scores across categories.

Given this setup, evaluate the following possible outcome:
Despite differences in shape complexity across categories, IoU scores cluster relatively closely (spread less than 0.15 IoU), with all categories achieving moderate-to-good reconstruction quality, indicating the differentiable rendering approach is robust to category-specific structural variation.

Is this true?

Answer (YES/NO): NO